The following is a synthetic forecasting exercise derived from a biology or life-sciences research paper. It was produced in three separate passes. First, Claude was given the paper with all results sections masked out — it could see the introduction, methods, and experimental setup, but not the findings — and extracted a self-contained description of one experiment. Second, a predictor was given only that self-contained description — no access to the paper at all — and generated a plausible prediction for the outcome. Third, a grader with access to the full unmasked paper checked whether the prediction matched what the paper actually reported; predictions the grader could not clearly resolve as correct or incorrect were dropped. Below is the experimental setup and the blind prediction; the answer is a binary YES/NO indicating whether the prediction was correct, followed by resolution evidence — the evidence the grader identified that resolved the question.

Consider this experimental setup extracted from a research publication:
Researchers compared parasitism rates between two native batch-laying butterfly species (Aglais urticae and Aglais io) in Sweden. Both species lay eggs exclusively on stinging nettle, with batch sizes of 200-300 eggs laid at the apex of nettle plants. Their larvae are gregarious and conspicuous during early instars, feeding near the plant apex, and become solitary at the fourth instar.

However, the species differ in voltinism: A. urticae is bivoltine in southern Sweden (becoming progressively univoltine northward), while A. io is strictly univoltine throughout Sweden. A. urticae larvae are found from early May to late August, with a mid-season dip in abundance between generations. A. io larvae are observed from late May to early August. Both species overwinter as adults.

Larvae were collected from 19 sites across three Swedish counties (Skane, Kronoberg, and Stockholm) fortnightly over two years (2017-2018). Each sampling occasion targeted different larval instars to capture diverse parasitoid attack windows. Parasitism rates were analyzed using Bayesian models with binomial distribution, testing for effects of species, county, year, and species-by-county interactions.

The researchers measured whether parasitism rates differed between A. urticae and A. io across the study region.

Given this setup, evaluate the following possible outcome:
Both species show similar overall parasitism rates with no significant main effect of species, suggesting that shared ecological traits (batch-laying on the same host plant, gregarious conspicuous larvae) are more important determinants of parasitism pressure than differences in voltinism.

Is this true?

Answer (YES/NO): NO